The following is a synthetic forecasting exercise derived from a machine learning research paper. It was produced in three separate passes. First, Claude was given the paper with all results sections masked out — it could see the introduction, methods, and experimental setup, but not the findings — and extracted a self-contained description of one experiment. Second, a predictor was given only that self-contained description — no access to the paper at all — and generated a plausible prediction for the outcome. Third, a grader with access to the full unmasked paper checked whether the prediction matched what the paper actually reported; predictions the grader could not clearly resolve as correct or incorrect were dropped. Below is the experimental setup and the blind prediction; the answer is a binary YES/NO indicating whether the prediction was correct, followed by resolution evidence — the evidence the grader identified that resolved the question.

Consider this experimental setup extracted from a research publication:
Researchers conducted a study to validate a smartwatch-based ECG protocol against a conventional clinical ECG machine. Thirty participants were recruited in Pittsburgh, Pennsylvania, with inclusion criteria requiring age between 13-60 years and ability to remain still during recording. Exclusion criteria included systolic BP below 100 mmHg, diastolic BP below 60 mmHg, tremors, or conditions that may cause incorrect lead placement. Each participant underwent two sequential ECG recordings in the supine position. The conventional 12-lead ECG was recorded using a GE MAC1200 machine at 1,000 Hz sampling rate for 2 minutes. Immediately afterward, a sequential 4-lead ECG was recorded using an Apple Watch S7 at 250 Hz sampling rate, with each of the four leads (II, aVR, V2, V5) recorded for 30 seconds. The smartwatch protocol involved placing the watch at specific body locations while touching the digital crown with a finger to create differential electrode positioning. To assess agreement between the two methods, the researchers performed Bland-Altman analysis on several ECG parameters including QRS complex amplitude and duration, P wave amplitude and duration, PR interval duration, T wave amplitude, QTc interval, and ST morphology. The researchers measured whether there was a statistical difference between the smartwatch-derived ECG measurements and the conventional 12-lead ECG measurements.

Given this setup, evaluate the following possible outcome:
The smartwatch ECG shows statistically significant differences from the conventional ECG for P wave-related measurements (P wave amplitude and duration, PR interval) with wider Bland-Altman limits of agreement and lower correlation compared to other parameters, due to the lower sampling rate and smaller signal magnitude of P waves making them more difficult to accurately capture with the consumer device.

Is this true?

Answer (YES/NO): NO